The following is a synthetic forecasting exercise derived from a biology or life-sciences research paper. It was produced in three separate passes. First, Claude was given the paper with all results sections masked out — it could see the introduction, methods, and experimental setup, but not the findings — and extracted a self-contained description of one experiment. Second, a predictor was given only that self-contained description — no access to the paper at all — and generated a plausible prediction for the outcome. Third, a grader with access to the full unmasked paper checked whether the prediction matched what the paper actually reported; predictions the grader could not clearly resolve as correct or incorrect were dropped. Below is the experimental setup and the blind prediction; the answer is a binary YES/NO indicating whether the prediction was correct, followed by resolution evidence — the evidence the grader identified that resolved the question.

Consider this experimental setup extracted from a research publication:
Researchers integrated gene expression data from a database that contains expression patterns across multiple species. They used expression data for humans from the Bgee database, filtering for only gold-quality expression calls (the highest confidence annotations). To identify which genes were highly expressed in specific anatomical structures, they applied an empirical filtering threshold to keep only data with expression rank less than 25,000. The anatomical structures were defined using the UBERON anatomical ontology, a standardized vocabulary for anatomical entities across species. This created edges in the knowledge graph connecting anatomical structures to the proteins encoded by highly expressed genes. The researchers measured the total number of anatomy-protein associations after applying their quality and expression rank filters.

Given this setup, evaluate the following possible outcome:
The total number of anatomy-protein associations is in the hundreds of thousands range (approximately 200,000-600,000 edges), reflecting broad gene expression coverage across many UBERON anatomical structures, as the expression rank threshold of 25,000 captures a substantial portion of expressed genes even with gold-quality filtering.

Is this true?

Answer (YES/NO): NO